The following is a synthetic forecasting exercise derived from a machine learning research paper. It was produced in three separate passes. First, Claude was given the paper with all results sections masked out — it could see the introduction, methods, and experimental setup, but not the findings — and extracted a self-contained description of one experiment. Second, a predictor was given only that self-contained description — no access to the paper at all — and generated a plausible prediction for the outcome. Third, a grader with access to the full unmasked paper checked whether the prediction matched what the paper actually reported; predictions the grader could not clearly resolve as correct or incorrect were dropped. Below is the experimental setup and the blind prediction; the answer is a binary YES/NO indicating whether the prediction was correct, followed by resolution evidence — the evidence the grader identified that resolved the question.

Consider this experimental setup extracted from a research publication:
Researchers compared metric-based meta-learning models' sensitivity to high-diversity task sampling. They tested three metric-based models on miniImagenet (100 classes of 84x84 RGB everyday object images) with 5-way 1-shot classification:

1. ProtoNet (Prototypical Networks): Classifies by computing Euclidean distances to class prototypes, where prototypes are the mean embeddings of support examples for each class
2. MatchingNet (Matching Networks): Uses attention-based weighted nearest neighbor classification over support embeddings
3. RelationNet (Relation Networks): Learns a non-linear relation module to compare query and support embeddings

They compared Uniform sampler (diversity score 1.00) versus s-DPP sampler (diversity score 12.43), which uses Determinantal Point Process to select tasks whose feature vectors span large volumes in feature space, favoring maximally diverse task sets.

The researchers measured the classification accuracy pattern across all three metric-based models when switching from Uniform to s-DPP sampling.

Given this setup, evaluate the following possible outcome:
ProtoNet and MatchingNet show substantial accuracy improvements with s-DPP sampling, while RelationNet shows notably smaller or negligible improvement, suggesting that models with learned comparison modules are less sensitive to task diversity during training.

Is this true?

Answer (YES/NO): NO